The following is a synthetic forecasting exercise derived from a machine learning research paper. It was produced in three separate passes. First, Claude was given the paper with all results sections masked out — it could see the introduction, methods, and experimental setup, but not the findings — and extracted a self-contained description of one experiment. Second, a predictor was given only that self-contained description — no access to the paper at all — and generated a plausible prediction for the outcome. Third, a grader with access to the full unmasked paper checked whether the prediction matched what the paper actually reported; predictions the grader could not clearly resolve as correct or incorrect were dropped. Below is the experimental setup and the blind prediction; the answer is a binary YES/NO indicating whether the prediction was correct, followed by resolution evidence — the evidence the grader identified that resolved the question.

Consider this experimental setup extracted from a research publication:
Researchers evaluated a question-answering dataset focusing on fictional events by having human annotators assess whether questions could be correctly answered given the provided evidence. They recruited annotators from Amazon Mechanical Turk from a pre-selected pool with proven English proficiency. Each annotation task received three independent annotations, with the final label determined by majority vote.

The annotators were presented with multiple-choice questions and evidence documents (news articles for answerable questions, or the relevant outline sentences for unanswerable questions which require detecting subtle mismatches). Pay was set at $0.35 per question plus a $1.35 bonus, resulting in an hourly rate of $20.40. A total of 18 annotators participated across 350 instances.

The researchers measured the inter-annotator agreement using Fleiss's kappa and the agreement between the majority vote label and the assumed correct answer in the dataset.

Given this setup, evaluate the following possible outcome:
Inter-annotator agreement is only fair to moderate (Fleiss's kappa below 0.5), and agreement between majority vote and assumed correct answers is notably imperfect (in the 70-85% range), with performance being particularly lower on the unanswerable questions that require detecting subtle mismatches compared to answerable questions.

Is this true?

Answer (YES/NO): NO